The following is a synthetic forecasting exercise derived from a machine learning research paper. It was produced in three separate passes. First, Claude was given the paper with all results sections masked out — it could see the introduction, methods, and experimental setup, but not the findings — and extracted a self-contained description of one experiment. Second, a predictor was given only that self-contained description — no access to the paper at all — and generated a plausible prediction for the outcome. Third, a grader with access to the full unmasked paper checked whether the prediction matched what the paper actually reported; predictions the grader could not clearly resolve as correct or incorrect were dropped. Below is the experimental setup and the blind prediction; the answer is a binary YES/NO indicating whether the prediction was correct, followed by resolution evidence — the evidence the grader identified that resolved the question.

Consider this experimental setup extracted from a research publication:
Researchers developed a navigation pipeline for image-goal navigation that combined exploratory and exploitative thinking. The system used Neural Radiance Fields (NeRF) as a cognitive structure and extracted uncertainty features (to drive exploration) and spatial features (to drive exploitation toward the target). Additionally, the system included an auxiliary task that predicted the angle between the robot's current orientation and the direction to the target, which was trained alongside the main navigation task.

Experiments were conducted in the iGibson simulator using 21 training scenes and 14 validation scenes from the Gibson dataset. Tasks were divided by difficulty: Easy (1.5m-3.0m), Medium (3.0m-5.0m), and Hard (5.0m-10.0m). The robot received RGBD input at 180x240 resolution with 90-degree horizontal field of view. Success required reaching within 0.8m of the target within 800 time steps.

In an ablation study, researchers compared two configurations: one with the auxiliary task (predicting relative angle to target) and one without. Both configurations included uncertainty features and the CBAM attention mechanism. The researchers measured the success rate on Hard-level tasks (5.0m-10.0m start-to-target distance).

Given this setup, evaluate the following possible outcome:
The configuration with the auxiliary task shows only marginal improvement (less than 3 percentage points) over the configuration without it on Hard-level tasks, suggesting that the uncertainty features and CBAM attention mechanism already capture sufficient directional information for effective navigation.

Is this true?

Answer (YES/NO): NO